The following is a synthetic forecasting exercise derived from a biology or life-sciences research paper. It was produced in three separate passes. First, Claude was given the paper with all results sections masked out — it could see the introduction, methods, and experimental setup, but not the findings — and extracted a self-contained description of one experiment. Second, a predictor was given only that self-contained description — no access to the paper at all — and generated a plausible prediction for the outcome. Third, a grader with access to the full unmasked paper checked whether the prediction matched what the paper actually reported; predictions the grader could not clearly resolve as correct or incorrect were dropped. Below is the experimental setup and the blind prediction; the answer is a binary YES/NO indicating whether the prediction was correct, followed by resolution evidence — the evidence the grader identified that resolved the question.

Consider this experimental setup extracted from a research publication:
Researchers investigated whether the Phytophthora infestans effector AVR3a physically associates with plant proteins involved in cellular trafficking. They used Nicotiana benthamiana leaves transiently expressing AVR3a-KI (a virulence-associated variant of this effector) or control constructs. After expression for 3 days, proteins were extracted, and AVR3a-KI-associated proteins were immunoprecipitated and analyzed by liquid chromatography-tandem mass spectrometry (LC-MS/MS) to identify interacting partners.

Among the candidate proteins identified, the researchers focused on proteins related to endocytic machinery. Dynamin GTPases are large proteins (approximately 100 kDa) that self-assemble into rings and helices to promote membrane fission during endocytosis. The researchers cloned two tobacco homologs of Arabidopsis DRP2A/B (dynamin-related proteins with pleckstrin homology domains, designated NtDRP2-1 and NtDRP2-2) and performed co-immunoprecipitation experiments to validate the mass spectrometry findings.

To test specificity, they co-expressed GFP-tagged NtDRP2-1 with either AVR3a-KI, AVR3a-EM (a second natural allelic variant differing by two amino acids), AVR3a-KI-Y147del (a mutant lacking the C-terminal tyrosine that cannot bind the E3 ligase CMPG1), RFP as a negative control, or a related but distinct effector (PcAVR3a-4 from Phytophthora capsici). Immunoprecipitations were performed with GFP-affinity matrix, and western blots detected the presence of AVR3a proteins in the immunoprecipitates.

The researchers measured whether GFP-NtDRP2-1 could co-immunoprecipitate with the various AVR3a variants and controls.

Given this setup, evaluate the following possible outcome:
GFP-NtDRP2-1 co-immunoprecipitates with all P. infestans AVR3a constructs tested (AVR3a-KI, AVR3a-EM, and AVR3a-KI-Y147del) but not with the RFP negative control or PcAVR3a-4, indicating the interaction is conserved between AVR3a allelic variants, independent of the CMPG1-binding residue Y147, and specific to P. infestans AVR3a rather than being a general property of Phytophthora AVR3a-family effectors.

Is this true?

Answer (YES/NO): NO